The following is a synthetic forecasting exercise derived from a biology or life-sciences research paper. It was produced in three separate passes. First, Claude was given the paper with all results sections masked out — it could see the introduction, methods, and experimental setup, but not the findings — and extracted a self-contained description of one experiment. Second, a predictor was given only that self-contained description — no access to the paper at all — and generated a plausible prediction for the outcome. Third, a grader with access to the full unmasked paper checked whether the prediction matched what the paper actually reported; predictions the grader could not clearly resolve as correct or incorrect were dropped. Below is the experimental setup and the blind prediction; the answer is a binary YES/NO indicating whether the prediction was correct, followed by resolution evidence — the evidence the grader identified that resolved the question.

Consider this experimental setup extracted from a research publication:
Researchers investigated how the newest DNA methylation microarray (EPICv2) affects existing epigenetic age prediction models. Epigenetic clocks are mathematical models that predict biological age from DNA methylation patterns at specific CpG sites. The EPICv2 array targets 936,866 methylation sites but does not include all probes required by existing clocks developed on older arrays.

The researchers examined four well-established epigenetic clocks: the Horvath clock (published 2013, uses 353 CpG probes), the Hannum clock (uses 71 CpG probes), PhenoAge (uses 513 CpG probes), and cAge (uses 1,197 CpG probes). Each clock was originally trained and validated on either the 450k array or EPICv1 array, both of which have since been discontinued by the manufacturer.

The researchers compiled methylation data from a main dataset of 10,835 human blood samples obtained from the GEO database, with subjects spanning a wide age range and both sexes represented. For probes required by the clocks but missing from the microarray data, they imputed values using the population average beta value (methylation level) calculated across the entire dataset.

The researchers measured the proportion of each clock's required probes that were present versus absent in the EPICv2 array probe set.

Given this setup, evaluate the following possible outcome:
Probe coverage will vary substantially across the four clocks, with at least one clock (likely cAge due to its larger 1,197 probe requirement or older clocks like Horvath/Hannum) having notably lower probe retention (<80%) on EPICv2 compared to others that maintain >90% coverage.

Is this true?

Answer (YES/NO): NO